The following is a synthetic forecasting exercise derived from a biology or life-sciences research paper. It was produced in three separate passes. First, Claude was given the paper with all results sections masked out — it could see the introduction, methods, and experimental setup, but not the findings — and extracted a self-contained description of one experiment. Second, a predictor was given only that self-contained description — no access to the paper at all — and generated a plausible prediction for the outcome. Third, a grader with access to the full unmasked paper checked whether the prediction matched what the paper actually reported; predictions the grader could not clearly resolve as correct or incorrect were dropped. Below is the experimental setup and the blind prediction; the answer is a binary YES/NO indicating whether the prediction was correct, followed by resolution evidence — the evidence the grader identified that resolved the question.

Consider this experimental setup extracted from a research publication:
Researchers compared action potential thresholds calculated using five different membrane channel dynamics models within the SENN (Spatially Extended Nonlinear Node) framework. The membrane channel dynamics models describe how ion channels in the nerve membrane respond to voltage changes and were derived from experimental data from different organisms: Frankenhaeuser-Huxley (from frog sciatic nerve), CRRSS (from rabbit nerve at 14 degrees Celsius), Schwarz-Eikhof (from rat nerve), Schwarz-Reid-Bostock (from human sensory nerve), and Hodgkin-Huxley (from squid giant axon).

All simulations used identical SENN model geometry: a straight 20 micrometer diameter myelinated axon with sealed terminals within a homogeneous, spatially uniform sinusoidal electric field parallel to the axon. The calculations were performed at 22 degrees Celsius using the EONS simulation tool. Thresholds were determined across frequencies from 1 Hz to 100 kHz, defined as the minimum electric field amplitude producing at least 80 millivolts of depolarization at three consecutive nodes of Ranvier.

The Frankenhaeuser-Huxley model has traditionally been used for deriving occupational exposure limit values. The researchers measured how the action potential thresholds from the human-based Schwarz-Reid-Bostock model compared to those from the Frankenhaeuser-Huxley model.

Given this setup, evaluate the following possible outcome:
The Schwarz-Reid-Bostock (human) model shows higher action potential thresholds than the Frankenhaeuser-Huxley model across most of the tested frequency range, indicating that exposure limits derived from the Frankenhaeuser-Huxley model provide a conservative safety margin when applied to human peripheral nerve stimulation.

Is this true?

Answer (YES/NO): YES